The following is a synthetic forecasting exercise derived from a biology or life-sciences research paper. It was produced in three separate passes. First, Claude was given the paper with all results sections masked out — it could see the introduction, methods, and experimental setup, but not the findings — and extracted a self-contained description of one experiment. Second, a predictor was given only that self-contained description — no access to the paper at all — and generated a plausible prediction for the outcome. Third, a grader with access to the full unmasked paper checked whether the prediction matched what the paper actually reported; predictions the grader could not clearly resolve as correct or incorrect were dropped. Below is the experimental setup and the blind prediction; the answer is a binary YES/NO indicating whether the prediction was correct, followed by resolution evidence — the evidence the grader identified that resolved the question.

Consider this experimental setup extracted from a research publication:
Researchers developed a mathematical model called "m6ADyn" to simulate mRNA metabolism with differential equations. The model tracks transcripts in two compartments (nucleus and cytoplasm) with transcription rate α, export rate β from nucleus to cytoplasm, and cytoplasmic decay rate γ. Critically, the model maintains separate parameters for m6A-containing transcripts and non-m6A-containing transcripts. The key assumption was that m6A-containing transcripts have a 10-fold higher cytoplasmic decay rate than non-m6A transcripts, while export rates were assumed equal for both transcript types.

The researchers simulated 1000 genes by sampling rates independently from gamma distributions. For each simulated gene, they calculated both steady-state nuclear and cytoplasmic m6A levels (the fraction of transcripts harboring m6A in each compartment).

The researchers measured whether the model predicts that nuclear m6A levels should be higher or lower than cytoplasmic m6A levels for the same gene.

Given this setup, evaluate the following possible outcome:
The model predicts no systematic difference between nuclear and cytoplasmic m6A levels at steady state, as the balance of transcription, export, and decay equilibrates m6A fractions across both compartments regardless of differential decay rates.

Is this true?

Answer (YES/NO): NO